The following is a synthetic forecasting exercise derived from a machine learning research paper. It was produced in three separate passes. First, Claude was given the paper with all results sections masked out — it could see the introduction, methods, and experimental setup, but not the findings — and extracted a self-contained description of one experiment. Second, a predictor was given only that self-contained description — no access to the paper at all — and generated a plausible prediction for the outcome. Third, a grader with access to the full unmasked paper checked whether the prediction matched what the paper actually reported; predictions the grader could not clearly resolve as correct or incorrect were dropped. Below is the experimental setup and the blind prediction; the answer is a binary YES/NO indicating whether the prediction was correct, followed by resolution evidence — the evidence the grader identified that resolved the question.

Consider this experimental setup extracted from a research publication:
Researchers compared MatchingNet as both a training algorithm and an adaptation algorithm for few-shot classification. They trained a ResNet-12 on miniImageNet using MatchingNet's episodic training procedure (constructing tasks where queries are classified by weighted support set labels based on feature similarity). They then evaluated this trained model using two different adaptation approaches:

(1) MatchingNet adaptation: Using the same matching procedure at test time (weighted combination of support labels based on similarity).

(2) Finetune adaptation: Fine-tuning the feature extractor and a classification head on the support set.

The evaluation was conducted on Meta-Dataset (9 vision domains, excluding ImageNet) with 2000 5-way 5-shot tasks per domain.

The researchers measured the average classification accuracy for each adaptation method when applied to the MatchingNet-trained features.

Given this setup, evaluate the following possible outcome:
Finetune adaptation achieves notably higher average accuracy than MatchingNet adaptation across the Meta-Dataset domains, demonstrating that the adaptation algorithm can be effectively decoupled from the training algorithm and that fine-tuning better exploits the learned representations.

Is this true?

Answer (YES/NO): YES